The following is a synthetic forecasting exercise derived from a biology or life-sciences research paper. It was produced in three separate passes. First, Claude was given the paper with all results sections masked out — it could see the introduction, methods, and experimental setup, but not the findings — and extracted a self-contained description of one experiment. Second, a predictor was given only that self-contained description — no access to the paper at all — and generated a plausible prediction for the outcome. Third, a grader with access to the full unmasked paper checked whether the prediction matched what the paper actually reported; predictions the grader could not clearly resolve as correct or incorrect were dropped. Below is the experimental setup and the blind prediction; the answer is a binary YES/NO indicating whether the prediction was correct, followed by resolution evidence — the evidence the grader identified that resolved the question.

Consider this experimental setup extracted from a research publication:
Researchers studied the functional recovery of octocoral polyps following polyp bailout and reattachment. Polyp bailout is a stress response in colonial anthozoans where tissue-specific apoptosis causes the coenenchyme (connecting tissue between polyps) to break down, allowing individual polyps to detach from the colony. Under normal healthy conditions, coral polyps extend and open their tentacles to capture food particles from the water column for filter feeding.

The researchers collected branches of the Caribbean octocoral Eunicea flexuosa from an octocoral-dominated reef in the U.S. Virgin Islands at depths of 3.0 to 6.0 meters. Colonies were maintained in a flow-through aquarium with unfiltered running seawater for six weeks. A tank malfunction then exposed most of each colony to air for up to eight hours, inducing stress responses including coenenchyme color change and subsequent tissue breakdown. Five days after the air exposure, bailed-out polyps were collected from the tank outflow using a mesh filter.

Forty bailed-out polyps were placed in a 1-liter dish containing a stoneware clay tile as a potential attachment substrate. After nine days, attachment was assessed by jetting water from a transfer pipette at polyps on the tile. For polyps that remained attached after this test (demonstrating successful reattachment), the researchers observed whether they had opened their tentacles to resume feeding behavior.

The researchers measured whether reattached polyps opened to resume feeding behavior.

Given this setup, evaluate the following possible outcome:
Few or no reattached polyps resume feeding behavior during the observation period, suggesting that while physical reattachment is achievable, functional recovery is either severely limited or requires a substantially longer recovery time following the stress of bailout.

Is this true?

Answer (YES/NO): YES